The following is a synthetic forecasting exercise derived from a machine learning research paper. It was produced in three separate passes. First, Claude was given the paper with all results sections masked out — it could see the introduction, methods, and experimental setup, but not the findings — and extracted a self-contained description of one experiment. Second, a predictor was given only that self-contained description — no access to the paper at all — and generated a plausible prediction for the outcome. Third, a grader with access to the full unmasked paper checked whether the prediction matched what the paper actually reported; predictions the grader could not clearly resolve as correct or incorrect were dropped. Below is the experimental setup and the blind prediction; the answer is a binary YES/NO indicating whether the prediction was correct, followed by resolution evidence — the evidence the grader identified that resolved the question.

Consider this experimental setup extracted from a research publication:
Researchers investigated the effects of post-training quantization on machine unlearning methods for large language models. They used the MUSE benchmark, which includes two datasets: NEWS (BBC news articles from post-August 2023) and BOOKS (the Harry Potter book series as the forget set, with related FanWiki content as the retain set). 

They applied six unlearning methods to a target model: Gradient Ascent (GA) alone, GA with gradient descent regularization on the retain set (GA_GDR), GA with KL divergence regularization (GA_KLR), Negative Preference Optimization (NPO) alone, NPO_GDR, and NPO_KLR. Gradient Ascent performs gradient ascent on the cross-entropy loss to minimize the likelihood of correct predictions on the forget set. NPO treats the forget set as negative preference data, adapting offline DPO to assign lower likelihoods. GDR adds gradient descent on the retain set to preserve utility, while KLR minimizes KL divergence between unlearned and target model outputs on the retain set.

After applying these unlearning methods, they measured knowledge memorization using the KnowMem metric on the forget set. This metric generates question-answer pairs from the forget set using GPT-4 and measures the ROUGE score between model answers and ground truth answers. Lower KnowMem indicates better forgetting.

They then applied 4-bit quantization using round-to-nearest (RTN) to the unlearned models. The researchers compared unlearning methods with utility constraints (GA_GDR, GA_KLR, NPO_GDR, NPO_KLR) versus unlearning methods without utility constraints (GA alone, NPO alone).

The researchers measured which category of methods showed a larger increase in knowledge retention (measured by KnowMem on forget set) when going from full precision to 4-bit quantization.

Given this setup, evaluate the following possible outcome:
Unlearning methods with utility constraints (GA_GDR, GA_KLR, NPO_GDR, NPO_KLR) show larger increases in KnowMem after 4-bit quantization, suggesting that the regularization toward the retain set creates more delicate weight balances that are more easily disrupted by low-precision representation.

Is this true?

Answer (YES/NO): YES